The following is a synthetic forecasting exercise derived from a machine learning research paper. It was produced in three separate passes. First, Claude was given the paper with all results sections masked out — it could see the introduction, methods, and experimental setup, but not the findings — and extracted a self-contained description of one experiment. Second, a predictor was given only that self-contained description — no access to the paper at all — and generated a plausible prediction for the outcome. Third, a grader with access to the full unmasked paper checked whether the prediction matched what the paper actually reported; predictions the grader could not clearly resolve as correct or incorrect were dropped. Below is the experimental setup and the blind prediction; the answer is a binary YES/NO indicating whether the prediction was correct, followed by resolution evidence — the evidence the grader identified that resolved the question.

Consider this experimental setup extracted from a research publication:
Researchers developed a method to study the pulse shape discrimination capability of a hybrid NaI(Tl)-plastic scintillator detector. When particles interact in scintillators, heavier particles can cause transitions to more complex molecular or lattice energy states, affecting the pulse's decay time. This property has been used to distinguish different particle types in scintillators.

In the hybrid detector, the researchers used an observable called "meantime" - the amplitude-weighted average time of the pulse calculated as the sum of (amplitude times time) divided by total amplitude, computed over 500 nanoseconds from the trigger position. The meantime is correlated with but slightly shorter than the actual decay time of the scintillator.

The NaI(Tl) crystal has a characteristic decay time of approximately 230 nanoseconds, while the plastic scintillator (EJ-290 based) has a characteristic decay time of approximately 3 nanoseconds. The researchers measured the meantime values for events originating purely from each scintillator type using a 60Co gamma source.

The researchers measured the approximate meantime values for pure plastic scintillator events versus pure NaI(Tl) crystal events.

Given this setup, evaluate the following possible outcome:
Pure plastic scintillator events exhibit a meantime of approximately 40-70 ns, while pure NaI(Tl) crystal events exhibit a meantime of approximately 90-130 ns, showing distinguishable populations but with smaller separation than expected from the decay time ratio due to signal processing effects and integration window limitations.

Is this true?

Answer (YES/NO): NO